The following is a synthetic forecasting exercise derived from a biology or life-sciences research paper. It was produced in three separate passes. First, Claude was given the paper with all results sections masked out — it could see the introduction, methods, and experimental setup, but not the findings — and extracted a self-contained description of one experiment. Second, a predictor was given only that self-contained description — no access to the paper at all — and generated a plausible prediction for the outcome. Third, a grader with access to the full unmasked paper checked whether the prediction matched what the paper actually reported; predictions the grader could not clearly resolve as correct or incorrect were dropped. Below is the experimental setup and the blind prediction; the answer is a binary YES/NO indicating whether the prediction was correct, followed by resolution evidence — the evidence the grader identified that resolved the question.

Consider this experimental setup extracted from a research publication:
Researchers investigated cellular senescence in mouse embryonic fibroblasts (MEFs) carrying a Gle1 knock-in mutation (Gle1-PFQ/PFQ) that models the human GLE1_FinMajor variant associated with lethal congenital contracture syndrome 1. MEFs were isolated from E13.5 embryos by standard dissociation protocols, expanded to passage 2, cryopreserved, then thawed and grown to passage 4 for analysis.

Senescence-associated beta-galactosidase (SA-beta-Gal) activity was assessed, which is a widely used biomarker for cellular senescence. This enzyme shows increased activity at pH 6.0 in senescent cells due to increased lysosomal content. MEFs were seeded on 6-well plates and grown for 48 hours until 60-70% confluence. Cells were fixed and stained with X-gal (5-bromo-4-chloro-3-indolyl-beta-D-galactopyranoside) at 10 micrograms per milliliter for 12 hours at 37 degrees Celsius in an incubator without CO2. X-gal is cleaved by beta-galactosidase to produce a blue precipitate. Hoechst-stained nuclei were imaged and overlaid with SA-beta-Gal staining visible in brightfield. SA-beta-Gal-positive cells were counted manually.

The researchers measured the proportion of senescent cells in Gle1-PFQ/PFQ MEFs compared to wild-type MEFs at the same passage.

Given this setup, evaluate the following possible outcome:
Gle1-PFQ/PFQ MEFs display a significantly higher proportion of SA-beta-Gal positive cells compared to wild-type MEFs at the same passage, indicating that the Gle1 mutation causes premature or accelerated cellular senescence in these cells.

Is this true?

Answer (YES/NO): YES